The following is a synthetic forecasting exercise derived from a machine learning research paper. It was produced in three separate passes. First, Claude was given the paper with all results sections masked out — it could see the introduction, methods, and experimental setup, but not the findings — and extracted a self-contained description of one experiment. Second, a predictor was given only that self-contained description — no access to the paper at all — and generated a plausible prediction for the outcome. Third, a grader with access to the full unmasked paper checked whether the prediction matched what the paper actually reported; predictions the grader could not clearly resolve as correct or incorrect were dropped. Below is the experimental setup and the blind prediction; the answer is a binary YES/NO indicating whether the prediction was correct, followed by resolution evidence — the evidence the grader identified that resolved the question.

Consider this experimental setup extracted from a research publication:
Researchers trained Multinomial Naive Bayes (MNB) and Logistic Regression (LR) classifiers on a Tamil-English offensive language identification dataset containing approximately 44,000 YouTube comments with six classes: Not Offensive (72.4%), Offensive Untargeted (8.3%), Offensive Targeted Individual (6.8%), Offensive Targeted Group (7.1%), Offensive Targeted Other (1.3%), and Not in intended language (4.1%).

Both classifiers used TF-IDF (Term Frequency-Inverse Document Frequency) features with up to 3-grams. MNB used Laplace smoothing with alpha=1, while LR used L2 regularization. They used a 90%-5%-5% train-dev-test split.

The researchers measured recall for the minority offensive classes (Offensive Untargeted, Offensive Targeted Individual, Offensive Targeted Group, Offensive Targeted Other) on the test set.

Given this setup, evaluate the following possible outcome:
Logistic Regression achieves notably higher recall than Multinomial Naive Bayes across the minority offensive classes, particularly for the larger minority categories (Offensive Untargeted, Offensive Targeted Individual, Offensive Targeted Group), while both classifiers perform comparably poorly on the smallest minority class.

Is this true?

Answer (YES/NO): YES